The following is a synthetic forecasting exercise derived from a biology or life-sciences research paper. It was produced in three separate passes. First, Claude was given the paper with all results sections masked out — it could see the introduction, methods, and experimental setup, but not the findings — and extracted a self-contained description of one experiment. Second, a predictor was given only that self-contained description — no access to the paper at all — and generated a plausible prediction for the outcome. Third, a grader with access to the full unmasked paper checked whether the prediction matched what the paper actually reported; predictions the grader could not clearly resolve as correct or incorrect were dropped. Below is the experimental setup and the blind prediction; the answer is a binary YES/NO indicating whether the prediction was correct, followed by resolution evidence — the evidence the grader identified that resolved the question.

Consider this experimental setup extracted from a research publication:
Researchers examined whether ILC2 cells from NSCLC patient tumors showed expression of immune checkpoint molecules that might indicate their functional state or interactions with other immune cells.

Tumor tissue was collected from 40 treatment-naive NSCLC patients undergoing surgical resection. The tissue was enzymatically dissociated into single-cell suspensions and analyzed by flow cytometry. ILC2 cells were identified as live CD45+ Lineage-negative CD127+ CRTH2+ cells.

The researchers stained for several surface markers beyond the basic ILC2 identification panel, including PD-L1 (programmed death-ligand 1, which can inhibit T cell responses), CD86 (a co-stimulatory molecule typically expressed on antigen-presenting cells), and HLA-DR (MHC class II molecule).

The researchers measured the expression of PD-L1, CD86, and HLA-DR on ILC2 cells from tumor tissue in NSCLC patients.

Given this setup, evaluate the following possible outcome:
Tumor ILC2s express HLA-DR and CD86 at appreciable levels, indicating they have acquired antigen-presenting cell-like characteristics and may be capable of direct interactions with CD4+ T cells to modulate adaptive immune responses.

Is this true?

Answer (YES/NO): NO